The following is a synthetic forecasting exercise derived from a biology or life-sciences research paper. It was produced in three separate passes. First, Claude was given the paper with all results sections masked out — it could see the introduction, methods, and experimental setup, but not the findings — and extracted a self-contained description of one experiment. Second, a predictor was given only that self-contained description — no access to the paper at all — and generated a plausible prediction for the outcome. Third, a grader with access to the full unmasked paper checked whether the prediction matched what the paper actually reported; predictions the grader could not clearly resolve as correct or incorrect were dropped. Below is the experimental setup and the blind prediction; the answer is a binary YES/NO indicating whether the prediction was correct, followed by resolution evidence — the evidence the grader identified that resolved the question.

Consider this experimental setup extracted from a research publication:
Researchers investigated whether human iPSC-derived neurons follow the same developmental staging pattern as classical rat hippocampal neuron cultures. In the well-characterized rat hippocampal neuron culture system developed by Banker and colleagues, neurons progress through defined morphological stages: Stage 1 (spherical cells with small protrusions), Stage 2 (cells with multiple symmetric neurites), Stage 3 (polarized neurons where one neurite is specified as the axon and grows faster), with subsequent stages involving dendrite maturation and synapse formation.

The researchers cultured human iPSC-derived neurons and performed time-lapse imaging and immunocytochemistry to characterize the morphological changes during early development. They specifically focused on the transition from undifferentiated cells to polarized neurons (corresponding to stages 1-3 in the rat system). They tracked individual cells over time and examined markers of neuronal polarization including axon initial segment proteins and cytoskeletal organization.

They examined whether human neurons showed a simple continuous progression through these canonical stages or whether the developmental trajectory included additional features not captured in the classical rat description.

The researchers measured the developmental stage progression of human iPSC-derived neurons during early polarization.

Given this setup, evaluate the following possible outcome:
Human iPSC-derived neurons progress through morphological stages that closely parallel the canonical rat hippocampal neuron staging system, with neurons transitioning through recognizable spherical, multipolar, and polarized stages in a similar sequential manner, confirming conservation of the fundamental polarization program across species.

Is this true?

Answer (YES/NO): YES